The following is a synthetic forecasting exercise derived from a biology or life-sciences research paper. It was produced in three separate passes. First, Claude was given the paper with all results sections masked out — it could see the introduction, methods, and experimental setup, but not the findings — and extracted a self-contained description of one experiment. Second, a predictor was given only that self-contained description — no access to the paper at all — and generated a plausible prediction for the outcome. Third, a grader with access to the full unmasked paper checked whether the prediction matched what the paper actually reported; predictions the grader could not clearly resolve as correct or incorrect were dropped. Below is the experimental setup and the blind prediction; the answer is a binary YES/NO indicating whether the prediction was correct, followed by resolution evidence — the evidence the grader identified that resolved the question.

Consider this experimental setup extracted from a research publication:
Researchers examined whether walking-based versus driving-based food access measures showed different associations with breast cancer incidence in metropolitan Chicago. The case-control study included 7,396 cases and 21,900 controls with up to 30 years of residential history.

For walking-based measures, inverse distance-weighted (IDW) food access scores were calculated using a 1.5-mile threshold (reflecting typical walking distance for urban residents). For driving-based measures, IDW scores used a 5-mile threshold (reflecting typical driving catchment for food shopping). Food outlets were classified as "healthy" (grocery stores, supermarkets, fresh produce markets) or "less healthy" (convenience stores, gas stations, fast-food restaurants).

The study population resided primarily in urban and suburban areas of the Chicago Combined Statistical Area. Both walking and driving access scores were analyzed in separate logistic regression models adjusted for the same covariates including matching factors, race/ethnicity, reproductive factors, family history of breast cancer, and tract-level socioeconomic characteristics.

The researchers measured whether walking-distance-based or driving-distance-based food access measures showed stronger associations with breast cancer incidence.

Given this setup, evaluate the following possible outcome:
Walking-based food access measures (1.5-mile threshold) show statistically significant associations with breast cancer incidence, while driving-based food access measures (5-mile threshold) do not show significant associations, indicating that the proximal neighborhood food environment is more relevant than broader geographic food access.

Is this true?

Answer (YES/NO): YES